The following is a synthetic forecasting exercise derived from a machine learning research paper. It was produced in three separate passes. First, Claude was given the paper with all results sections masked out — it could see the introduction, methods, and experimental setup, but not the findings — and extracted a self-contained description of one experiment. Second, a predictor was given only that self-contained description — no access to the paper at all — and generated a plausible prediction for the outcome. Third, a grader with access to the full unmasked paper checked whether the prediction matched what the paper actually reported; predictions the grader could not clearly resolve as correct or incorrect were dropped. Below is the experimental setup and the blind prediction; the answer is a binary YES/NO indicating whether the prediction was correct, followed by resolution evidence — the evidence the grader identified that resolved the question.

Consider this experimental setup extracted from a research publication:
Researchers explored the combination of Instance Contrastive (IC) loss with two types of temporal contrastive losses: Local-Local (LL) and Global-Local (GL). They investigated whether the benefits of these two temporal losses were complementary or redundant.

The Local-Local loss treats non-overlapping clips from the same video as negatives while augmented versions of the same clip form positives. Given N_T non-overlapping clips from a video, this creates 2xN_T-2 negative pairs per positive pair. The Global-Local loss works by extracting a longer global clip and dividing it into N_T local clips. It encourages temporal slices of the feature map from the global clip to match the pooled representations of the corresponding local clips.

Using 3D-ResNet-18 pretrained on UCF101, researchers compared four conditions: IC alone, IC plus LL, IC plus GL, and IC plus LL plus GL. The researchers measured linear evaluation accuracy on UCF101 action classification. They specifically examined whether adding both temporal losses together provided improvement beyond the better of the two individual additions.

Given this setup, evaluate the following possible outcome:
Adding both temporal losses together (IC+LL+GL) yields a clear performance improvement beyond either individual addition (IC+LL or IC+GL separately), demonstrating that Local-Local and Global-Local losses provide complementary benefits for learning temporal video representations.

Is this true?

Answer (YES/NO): YES